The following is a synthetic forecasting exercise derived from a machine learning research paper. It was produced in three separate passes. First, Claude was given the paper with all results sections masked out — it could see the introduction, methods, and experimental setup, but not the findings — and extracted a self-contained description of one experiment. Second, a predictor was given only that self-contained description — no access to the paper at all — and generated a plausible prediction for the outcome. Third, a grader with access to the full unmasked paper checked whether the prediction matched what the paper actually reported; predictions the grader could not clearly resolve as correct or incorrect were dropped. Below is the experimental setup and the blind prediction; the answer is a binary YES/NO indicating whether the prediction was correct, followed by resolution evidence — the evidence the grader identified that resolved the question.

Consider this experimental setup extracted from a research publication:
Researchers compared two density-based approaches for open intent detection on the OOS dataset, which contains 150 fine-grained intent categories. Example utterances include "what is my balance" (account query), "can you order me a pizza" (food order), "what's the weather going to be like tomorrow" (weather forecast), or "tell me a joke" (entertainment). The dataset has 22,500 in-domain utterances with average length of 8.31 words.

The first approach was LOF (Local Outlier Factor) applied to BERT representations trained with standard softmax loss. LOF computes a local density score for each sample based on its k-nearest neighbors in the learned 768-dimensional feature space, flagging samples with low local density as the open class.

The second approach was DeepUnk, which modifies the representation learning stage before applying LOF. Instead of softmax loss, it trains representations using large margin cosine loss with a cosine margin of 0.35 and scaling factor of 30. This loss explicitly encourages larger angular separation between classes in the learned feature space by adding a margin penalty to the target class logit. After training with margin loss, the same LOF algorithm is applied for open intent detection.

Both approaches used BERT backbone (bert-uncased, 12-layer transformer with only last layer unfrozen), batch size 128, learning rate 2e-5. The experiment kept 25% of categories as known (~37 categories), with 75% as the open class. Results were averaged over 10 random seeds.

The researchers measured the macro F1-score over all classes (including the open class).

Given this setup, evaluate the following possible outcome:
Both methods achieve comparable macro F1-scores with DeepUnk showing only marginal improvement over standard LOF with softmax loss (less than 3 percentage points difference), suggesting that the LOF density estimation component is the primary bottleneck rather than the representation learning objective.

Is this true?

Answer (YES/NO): NO